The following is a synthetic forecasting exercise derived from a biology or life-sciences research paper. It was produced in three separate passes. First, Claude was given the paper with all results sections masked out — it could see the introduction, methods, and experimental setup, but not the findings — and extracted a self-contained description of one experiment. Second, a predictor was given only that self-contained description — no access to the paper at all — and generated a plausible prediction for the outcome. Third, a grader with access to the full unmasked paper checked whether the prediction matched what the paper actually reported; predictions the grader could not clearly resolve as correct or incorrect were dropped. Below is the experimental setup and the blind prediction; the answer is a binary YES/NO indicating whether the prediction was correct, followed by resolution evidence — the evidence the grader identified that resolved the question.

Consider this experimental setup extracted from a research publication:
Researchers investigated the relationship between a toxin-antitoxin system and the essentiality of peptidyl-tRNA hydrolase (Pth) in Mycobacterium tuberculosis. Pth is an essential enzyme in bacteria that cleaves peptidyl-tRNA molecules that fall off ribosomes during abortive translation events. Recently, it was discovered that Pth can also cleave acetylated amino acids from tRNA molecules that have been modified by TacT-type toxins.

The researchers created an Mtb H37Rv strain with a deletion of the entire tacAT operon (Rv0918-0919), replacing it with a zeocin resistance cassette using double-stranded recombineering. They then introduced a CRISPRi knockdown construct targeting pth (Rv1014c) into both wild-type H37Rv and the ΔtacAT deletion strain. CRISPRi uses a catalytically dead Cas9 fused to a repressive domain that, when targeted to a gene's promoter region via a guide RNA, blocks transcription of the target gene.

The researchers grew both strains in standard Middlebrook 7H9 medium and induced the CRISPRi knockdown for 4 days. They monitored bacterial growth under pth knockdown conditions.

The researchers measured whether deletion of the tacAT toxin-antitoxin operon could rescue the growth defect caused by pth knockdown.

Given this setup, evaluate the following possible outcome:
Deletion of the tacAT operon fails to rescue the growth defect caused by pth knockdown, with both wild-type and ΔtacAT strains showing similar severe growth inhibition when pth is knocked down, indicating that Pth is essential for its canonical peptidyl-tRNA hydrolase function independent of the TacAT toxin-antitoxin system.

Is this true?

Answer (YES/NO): YES